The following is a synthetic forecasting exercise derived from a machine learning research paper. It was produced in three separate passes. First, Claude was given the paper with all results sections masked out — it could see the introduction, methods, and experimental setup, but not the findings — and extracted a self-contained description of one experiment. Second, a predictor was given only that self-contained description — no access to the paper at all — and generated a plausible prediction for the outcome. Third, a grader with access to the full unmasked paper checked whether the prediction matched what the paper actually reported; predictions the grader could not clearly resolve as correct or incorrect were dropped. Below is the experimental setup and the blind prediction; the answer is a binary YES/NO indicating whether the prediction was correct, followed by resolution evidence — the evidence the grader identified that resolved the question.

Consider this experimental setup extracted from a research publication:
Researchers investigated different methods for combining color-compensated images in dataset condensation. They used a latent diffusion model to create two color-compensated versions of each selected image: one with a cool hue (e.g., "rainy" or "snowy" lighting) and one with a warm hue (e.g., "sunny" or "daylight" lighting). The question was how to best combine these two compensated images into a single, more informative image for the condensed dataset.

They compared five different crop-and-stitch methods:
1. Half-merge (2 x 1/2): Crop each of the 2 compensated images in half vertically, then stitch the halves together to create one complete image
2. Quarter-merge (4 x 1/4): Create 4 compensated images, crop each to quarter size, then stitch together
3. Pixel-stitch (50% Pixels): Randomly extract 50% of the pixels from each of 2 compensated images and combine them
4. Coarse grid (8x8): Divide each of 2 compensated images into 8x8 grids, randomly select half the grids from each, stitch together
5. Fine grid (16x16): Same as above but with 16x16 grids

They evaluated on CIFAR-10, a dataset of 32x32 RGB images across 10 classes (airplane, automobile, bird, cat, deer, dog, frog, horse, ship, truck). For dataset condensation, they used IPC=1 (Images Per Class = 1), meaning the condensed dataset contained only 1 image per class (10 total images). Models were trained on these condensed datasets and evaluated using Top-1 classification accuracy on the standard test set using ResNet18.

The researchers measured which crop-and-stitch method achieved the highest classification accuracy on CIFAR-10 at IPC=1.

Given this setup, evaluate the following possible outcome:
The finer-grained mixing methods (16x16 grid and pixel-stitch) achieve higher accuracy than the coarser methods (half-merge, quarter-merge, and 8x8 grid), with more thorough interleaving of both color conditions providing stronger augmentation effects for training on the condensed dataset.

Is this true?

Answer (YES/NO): NO